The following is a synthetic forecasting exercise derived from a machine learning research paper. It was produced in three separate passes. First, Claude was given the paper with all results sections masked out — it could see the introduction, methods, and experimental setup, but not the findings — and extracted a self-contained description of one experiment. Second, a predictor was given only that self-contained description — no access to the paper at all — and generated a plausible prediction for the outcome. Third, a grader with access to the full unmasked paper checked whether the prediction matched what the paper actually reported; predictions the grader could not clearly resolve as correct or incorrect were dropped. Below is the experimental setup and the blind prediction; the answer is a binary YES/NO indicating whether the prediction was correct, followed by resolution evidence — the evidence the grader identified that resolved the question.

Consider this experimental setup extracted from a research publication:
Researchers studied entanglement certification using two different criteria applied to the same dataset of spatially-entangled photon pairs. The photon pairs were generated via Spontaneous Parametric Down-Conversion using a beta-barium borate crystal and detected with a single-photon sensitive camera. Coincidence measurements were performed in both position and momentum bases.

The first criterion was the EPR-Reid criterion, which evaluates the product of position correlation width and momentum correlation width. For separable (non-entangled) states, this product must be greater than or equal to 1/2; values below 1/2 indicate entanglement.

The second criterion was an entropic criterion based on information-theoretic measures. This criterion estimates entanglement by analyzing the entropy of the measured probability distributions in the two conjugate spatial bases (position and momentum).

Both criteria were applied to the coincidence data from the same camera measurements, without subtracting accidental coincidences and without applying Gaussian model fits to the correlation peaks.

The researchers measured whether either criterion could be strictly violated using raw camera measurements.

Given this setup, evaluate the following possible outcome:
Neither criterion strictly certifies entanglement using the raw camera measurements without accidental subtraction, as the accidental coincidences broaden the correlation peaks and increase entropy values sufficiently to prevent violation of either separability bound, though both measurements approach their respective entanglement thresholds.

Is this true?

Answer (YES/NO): YES